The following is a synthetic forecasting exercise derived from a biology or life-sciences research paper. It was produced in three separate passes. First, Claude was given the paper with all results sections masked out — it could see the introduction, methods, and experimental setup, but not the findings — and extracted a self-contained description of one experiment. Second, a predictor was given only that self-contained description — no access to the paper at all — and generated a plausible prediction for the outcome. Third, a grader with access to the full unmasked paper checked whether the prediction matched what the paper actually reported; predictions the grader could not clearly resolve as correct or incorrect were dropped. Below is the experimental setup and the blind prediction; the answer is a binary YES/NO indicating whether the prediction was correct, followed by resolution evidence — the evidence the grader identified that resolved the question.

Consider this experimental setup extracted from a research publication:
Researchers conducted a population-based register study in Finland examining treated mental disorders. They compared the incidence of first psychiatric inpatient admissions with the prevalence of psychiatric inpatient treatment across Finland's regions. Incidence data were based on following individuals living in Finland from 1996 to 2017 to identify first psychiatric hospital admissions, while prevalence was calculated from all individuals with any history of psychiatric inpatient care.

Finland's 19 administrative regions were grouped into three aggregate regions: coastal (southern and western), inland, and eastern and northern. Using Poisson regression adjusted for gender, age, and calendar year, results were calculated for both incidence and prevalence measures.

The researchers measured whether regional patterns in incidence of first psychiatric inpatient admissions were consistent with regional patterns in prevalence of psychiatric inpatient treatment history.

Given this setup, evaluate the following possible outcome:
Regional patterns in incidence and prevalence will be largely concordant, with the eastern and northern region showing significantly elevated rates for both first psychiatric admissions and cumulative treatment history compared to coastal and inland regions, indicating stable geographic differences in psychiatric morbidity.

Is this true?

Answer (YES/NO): YES